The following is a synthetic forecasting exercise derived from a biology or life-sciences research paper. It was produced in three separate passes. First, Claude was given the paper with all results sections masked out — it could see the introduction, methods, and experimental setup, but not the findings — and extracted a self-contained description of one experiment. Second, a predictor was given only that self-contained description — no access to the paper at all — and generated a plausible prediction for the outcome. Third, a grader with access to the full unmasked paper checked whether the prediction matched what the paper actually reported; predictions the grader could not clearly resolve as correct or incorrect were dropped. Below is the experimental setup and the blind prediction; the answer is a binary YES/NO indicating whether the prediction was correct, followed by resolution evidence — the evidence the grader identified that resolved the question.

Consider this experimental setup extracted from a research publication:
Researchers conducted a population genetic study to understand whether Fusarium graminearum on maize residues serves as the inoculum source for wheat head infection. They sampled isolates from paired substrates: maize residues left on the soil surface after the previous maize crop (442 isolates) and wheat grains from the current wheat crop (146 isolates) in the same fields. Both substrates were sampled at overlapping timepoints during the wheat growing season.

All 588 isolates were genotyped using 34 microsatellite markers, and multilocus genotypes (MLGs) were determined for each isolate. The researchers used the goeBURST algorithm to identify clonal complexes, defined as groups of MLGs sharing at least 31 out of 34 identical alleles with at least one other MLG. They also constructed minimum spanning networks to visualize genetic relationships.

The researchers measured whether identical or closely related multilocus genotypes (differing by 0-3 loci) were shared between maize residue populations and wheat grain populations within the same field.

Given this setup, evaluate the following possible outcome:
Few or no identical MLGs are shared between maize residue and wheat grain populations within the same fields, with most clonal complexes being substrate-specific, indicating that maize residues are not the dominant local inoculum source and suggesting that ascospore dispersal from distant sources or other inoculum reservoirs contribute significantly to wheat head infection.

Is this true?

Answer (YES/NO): YES